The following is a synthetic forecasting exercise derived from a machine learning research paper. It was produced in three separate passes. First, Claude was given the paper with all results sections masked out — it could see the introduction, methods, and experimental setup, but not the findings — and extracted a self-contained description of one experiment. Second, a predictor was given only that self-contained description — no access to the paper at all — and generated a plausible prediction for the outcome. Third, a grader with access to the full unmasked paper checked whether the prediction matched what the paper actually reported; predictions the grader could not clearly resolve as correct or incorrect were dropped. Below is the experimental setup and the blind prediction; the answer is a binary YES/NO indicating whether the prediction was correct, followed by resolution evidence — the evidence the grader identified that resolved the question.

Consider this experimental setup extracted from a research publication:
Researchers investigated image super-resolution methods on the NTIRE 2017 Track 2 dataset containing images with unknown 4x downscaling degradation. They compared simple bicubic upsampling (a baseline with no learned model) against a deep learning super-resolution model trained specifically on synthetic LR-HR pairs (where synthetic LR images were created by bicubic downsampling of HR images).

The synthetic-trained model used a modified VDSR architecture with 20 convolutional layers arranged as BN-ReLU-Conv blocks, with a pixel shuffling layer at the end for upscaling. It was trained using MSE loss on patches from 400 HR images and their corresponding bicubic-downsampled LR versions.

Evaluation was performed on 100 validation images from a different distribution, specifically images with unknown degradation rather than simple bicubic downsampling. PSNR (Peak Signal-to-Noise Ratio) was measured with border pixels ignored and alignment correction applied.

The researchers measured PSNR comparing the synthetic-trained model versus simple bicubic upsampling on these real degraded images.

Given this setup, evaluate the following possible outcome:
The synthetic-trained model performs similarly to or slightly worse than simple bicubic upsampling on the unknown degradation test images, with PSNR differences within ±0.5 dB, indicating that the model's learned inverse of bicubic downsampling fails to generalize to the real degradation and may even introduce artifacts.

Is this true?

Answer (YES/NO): YES